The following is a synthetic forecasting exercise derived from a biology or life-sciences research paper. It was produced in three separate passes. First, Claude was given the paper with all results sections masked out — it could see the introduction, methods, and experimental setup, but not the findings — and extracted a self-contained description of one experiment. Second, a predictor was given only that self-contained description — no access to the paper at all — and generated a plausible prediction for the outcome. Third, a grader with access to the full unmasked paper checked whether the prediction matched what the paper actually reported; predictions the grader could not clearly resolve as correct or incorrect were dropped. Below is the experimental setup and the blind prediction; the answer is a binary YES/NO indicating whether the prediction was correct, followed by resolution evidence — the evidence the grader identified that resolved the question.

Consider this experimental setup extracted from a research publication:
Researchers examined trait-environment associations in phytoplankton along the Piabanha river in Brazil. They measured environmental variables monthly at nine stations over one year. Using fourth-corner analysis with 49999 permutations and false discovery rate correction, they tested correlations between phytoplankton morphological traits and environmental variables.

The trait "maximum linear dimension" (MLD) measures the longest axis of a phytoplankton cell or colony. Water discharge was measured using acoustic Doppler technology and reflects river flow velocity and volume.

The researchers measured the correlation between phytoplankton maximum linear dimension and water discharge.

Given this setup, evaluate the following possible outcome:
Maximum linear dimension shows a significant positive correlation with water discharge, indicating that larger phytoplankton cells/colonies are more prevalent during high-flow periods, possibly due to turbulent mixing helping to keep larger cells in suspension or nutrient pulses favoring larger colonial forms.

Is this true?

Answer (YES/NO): NO